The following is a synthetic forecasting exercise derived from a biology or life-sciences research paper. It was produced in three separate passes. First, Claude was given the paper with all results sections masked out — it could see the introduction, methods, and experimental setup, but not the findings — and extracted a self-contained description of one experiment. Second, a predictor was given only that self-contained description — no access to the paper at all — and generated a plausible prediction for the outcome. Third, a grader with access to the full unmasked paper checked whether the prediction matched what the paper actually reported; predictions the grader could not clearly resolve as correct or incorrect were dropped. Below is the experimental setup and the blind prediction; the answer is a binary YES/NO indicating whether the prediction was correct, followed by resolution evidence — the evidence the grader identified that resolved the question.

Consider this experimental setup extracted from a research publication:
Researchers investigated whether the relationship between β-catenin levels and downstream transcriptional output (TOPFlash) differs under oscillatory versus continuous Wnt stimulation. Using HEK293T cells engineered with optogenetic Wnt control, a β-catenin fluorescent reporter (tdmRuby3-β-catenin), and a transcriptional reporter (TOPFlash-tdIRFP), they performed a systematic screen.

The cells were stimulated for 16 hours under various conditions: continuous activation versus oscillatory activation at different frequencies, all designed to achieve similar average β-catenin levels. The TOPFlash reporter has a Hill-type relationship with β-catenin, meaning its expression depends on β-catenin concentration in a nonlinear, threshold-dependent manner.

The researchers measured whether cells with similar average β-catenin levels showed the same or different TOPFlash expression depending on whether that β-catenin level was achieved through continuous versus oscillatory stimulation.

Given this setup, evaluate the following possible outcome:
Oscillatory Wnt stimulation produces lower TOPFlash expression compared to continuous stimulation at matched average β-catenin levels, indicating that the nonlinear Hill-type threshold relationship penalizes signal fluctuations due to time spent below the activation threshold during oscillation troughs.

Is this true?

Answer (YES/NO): NO